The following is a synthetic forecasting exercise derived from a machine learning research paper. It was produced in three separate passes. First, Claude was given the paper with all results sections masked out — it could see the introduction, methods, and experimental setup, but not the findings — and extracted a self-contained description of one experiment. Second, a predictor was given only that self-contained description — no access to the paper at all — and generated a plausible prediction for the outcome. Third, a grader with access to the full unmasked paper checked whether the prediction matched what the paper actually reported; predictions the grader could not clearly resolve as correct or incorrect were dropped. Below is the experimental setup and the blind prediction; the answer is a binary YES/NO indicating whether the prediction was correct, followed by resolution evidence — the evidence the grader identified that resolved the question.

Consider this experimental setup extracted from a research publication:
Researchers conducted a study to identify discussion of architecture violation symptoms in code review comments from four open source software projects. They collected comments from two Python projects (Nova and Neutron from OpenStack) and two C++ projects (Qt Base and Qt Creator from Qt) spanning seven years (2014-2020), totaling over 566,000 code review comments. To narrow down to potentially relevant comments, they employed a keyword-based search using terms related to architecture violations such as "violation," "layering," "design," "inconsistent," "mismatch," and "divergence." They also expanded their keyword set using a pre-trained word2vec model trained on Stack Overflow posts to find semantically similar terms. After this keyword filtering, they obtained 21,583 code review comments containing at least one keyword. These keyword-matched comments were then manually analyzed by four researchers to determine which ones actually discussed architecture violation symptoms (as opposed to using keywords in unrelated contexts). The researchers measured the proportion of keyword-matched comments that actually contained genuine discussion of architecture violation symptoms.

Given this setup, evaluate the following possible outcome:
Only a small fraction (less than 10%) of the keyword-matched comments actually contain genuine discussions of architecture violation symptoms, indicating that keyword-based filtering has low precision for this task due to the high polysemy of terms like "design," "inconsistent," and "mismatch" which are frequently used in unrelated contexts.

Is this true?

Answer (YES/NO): YES